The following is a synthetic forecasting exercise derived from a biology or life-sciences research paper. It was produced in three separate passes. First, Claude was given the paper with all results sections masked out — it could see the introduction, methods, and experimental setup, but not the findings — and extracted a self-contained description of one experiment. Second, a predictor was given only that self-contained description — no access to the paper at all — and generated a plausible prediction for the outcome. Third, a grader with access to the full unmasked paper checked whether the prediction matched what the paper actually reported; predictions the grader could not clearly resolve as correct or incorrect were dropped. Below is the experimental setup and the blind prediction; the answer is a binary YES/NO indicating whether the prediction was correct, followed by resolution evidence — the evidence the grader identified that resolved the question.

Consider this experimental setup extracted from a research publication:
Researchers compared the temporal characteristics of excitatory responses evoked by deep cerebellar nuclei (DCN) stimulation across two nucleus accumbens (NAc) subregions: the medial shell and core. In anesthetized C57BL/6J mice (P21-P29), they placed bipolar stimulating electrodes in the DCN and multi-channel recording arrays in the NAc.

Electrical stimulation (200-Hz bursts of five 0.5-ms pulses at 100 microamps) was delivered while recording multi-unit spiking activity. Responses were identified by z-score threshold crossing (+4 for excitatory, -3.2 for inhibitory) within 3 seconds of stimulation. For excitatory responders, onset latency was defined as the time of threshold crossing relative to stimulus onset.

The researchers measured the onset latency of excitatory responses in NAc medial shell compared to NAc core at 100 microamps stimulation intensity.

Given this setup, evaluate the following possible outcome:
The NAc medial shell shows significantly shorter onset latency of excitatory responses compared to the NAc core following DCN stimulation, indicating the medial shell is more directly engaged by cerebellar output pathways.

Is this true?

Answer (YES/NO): NO